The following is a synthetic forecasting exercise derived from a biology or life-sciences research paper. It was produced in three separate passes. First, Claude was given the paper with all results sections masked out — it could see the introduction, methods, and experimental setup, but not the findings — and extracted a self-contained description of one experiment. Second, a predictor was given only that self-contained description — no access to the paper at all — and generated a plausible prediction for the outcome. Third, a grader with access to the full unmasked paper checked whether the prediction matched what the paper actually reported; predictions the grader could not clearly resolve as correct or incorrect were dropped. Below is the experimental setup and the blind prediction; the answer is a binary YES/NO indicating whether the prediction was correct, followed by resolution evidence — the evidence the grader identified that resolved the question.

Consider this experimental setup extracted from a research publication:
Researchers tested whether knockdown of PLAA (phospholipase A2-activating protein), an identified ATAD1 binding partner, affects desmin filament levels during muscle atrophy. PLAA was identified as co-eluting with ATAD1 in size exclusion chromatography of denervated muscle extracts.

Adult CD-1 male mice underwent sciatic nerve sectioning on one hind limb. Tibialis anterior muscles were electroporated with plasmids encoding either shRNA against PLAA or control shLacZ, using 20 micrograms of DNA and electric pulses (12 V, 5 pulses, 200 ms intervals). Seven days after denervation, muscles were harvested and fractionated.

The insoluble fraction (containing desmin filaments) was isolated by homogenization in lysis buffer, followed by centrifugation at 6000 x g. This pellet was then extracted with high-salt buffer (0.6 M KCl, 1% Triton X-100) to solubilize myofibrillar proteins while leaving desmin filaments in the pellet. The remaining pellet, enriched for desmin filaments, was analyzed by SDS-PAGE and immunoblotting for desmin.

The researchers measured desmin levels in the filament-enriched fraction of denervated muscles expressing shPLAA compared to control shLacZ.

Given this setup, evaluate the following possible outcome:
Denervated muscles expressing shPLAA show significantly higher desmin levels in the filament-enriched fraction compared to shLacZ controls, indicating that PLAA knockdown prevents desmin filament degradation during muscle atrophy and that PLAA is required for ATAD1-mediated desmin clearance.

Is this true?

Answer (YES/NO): YES